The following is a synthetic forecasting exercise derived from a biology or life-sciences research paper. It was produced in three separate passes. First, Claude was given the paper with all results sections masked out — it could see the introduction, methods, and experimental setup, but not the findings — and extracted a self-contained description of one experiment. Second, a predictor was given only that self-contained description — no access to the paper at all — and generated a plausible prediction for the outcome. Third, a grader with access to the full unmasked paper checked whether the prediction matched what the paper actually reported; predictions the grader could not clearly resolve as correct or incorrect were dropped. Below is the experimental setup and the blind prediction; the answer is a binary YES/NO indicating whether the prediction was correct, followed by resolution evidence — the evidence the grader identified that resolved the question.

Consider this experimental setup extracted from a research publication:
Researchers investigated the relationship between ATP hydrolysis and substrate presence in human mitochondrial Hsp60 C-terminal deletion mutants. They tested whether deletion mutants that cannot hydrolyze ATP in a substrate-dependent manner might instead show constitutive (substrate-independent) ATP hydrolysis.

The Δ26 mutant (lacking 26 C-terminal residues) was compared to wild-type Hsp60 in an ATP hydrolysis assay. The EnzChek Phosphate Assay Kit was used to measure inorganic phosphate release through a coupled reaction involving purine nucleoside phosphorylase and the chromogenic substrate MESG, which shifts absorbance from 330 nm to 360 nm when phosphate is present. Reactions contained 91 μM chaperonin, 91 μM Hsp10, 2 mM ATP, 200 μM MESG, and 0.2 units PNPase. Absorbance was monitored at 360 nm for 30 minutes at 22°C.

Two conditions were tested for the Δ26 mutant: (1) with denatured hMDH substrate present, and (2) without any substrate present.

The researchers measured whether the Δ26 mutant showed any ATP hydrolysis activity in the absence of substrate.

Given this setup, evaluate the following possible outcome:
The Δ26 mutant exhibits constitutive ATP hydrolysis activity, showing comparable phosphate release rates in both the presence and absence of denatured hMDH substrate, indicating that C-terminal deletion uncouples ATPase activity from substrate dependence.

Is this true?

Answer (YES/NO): NO